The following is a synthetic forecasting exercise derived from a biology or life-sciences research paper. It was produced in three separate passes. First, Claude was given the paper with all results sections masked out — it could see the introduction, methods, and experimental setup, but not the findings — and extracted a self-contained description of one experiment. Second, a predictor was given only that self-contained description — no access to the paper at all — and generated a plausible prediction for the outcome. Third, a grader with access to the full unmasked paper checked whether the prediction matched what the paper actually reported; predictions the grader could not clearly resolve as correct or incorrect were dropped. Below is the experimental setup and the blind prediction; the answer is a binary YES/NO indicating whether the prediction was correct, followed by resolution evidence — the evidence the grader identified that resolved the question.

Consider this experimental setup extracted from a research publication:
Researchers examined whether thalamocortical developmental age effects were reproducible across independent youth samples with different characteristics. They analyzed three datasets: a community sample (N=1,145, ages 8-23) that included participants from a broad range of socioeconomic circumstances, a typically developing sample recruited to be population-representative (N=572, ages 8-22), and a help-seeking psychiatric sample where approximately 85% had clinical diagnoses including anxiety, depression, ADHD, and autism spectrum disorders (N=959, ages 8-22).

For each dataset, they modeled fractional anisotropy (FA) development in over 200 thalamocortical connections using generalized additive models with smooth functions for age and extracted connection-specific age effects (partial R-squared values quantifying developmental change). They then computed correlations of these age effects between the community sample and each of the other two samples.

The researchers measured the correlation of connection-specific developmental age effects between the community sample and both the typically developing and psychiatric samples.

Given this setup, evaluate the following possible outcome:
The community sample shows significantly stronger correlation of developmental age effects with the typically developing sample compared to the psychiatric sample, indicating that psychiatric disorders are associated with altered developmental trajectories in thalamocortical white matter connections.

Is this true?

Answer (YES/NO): NO